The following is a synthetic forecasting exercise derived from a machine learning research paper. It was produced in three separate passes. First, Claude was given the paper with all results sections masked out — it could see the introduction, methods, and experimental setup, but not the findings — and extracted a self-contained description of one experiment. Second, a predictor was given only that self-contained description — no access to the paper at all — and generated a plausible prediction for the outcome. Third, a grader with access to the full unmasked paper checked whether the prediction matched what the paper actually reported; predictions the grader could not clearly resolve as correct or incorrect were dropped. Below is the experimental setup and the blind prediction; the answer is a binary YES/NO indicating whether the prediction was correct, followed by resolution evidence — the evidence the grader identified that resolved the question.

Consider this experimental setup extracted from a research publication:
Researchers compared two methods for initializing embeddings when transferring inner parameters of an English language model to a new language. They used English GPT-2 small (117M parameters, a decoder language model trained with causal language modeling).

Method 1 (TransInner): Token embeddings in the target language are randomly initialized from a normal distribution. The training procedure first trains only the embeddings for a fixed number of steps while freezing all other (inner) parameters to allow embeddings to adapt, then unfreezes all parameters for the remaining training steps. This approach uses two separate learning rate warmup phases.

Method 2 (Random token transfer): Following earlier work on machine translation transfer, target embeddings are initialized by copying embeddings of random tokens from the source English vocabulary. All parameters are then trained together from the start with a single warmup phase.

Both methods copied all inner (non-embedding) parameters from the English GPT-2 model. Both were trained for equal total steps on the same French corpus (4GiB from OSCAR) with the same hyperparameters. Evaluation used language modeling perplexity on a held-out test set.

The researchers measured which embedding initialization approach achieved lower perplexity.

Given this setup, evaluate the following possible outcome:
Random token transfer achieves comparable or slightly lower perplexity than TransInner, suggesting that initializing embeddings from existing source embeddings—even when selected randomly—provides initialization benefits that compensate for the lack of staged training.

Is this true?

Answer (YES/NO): NO